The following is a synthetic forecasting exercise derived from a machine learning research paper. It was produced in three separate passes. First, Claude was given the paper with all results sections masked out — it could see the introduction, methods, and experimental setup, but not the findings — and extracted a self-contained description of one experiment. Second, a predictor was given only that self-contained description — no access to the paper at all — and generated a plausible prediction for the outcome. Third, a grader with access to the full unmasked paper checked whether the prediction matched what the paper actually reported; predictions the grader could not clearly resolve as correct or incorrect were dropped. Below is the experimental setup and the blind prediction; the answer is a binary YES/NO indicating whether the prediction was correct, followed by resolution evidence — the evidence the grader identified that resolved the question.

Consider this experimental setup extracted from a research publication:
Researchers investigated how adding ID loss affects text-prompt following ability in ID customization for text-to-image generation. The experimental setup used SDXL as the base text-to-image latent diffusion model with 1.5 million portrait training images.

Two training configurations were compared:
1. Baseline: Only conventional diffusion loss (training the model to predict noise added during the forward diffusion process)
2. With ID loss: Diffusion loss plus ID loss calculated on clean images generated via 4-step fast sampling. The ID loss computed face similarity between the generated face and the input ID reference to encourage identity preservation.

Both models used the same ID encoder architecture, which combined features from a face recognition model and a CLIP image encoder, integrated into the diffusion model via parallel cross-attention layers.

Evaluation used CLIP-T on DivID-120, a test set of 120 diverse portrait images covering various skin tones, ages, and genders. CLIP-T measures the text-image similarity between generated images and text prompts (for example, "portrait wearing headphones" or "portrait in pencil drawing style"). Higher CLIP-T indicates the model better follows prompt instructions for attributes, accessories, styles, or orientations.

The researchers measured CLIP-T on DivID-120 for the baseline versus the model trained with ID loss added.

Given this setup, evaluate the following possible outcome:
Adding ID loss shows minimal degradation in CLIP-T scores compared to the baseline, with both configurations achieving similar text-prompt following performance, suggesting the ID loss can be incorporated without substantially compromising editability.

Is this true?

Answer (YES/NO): NO